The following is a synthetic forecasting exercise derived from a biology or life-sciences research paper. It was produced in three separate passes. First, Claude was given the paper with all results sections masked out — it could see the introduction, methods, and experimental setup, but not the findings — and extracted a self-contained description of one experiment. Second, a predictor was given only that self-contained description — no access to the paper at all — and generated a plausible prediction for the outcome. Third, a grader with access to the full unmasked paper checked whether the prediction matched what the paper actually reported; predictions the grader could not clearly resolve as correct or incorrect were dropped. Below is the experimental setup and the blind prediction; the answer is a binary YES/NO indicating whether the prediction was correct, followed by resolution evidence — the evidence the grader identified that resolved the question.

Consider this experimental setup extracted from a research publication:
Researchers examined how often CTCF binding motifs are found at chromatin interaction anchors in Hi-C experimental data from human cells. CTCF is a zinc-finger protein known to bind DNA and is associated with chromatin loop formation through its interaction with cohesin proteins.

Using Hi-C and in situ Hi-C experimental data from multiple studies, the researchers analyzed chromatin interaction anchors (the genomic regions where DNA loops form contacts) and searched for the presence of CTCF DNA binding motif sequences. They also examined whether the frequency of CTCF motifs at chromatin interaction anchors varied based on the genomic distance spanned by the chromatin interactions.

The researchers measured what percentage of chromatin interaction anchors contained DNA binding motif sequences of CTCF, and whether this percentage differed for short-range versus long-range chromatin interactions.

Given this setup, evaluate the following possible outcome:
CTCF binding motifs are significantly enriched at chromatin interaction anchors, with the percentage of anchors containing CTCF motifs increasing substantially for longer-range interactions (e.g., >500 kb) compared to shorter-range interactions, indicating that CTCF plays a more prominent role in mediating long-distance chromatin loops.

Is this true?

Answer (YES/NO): NO